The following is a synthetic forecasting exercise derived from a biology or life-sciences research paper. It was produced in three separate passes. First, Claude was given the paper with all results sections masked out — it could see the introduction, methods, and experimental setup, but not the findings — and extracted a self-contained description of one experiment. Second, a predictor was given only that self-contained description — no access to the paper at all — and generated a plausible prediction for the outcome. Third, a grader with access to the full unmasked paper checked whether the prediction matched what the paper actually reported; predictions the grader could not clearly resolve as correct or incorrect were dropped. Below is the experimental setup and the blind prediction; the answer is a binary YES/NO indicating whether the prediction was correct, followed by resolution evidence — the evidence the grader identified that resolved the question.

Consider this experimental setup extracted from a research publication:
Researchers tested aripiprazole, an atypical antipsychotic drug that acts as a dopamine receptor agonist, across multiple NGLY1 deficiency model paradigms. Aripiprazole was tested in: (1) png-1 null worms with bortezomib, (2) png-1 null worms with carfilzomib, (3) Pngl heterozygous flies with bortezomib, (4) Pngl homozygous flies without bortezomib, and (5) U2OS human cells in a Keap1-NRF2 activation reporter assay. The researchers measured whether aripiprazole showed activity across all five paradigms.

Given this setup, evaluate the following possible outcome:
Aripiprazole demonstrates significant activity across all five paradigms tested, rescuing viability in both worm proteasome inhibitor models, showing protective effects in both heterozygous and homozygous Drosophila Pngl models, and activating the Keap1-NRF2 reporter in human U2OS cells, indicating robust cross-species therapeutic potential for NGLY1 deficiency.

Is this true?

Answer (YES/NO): YES